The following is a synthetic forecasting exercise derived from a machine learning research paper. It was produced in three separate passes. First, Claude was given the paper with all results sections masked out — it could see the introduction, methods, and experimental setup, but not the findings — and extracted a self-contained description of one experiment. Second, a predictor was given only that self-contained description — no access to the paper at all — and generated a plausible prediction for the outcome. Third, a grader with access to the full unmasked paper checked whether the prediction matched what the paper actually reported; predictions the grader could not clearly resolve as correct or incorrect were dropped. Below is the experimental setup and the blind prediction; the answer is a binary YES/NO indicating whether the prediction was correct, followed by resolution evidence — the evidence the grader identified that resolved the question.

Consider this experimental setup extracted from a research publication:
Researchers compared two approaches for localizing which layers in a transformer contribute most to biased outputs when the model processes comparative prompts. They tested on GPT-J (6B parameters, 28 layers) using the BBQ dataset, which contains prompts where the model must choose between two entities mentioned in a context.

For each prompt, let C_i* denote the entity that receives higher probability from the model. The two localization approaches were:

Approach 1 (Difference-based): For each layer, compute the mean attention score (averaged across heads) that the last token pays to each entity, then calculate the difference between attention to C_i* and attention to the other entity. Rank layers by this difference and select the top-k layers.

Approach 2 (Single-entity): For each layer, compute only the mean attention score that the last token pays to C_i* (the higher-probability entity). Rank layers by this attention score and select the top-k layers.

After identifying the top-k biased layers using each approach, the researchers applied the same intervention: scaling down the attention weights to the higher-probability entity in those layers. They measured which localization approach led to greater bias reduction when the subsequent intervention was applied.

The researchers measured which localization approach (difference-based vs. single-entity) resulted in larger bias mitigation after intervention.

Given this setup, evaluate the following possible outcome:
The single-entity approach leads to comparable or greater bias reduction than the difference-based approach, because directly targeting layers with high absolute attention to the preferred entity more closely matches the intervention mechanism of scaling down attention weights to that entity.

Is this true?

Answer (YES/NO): YES